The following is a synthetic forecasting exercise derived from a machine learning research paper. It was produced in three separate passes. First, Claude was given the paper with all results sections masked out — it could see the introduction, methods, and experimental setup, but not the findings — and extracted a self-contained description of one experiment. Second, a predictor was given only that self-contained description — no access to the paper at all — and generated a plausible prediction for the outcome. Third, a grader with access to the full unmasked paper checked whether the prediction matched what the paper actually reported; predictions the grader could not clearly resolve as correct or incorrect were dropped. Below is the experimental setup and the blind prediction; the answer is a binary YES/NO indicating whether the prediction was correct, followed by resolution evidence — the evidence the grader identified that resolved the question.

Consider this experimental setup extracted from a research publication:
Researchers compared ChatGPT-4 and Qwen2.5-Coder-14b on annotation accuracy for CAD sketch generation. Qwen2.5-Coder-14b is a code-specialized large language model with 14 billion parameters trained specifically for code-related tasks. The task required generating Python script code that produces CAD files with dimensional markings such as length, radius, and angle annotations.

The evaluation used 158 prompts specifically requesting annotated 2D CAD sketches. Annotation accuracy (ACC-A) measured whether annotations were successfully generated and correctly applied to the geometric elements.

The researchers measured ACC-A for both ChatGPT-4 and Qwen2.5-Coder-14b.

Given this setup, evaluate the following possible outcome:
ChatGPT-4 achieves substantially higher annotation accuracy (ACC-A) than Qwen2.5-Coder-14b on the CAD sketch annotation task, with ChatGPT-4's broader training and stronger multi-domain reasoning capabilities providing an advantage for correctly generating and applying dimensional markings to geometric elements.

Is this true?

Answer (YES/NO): NO